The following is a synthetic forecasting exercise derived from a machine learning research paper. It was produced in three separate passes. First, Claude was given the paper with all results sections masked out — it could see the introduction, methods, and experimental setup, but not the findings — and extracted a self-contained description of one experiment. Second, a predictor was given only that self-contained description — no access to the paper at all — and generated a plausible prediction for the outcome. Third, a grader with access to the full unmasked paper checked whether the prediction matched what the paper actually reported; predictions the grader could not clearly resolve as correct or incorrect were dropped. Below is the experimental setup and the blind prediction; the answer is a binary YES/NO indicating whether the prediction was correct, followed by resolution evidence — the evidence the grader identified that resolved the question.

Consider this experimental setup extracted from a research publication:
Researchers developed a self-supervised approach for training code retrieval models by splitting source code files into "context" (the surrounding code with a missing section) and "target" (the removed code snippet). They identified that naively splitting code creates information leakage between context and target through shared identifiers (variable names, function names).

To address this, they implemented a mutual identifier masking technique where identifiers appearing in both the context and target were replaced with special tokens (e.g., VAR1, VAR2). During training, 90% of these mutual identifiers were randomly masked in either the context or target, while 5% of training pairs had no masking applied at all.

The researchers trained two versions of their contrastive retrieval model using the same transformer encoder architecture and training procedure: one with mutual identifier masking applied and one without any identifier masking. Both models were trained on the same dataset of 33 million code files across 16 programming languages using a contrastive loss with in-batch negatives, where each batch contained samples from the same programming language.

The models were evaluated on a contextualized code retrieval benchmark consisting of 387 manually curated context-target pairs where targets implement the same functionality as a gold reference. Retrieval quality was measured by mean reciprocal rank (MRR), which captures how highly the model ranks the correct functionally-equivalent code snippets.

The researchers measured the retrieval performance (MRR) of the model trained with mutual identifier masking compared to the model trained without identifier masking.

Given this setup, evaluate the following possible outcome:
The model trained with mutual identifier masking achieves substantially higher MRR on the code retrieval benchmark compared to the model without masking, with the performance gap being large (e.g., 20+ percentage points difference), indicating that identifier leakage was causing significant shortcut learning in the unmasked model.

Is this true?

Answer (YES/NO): NO